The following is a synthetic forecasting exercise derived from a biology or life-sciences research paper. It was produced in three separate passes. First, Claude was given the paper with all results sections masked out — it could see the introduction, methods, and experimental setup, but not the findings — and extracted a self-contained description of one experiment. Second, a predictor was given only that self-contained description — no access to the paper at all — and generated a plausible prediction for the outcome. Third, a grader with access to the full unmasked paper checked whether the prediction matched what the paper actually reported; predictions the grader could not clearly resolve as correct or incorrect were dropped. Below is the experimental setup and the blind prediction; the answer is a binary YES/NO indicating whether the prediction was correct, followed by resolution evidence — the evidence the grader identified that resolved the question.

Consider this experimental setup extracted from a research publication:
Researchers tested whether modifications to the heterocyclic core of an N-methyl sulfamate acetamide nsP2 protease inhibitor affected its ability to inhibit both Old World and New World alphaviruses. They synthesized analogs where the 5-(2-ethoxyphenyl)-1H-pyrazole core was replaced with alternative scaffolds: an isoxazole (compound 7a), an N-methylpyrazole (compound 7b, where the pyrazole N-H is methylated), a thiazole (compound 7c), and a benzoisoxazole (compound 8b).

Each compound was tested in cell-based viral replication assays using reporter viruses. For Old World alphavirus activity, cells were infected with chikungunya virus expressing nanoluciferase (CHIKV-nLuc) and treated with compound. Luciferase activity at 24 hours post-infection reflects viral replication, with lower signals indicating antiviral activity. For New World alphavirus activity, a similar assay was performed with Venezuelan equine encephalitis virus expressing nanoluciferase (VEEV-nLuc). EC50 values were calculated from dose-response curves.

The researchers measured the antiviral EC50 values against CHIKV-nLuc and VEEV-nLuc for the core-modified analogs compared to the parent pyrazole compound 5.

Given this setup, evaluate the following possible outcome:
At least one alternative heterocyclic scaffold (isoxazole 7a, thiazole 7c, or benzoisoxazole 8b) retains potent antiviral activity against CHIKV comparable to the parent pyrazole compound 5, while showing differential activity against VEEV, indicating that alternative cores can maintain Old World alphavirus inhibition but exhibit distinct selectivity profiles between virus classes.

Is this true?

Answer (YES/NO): NO